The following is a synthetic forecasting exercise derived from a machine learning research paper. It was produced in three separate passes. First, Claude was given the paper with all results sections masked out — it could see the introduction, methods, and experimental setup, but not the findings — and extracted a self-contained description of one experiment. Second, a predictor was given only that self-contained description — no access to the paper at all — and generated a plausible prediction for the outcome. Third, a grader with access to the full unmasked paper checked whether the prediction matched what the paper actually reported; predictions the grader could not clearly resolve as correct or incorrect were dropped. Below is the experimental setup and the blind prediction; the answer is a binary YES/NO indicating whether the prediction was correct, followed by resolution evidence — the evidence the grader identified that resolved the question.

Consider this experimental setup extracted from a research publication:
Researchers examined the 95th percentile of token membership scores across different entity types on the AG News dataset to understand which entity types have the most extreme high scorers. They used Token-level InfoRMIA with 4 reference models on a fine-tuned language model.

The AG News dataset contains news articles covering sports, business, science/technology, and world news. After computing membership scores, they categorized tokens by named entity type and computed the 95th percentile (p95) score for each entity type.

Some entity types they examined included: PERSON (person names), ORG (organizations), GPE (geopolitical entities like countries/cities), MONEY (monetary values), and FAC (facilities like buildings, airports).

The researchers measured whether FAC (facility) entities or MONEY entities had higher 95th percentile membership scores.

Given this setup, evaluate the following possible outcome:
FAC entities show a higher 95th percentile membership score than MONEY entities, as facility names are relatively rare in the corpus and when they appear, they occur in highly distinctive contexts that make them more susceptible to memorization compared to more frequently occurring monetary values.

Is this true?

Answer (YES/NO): YES